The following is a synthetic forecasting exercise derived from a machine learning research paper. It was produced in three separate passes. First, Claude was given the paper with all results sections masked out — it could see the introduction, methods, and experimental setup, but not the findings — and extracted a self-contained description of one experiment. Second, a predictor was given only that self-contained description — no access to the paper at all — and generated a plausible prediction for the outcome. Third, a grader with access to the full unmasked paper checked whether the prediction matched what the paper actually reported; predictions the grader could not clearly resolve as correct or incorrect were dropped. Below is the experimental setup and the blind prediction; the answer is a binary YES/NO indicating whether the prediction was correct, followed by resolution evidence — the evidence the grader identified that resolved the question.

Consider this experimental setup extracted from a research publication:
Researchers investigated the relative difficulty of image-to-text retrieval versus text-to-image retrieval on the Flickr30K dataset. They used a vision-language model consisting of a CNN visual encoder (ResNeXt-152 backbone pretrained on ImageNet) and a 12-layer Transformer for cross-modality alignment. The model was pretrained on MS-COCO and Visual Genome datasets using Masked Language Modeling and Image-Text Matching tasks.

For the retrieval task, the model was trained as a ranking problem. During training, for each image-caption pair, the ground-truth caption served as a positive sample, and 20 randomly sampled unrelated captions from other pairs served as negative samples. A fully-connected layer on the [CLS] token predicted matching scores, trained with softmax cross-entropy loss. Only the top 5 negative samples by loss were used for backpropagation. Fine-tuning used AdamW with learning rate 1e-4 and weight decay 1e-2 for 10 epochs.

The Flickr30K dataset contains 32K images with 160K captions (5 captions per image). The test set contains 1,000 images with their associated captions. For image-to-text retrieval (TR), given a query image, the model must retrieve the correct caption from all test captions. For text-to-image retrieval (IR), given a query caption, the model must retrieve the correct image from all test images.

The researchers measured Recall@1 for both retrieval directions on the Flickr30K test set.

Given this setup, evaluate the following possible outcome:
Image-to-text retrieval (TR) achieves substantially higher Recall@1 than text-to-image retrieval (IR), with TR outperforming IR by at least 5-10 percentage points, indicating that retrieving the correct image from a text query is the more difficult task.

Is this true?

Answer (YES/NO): YES